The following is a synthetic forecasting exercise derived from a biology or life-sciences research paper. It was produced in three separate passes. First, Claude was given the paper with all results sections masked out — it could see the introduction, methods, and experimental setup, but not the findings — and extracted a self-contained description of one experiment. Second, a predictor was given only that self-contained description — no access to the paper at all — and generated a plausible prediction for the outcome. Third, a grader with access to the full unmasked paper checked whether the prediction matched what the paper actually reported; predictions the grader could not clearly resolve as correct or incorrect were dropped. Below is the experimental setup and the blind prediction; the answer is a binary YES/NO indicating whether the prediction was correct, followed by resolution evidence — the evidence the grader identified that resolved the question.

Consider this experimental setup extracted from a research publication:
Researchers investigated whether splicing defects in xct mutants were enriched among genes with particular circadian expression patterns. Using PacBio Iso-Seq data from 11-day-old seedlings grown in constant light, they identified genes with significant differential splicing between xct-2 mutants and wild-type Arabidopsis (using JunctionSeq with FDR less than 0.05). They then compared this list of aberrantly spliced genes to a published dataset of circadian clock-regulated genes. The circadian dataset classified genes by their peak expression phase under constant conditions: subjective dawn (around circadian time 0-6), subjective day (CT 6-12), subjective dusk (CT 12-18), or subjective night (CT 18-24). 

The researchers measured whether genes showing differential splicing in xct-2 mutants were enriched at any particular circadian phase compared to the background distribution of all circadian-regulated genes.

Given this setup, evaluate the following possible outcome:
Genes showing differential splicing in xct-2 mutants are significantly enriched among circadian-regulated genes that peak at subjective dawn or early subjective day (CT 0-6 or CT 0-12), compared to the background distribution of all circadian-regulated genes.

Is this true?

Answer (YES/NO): NO